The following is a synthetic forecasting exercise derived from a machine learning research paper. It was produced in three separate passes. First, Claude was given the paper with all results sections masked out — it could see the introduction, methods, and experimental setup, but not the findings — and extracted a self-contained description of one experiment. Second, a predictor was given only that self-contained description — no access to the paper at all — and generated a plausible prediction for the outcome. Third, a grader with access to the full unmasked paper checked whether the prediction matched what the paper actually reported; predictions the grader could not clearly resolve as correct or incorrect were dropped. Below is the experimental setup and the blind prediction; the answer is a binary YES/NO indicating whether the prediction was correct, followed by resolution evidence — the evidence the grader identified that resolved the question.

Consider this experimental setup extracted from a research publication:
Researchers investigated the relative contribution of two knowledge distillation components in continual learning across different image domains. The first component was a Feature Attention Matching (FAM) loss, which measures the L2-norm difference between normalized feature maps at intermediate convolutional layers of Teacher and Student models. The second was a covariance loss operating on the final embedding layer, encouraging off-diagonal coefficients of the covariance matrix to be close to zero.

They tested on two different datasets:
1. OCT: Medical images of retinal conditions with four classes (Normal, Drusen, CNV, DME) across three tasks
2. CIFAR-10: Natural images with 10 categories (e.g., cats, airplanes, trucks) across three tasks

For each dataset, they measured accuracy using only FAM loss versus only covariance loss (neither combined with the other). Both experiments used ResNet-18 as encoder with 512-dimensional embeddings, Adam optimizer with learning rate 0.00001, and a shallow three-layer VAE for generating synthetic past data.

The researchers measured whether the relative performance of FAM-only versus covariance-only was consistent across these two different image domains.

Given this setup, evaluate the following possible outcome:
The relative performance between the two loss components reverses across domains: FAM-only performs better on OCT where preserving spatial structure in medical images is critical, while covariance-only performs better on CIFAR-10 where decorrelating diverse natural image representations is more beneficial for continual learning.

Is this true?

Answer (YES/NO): NO